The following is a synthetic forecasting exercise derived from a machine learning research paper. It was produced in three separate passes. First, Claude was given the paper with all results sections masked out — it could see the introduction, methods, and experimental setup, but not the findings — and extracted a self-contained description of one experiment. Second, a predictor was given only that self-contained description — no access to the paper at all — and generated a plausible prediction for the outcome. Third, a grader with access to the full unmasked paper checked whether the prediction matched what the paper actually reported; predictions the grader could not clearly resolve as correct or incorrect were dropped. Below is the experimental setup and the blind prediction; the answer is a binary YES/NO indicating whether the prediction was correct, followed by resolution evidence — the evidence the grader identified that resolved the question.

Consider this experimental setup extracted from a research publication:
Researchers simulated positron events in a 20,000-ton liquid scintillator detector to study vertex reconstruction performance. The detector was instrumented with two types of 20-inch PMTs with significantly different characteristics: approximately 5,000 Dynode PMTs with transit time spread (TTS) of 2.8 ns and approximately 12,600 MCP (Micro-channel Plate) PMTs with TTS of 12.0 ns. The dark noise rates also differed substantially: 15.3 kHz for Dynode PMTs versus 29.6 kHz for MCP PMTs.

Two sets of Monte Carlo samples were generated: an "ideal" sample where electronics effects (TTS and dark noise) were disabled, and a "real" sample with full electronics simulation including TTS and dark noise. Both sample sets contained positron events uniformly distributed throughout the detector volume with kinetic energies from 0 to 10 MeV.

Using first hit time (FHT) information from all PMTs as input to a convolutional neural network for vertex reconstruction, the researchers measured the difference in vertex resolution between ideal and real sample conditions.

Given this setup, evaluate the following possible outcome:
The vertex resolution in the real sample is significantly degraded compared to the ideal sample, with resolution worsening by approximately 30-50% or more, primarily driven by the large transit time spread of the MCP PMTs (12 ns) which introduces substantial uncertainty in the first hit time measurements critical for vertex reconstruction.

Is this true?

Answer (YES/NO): YES